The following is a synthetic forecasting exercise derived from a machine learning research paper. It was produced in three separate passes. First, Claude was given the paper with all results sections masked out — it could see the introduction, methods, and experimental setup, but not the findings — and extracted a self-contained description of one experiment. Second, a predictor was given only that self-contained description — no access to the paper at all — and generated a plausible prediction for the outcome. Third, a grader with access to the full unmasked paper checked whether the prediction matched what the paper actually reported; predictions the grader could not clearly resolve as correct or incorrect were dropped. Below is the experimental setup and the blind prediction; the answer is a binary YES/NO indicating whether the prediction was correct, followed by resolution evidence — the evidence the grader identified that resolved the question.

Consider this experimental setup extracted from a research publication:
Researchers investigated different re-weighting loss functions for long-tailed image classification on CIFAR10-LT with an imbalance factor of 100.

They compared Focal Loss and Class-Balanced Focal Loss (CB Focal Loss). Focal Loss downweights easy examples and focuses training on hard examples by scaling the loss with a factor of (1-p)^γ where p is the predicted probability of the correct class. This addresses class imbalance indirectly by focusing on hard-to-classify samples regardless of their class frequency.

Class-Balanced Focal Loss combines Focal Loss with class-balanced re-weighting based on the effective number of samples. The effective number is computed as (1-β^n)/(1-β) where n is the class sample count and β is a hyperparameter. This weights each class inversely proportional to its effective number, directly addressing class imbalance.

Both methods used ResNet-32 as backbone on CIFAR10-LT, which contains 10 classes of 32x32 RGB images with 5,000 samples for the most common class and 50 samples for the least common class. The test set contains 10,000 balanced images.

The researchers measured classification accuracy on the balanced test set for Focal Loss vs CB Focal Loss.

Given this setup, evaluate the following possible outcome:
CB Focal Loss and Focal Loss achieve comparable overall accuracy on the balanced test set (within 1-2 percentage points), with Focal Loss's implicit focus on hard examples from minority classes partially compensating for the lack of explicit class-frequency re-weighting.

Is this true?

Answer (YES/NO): NO